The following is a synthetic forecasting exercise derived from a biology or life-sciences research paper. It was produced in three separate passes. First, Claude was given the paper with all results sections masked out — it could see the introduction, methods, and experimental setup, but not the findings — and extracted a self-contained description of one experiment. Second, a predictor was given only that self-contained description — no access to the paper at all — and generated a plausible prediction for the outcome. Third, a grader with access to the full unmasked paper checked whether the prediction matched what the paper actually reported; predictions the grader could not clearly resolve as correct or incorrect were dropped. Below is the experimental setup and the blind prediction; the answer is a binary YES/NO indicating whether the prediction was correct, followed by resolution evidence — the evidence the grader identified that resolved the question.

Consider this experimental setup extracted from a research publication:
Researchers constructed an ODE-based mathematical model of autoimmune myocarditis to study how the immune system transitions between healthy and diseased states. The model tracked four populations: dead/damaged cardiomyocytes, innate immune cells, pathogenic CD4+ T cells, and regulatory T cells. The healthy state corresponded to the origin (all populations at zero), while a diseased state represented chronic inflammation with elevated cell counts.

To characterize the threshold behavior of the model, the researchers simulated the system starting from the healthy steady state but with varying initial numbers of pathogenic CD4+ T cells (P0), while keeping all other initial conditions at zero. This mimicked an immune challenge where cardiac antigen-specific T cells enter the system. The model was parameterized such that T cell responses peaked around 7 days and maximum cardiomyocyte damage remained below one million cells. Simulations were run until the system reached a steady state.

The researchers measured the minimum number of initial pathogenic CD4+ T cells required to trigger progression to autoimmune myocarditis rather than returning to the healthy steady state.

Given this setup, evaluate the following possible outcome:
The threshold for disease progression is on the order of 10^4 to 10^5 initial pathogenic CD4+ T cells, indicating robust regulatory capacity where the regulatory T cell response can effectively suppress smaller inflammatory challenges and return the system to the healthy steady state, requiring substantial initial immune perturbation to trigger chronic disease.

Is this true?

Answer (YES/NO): NO